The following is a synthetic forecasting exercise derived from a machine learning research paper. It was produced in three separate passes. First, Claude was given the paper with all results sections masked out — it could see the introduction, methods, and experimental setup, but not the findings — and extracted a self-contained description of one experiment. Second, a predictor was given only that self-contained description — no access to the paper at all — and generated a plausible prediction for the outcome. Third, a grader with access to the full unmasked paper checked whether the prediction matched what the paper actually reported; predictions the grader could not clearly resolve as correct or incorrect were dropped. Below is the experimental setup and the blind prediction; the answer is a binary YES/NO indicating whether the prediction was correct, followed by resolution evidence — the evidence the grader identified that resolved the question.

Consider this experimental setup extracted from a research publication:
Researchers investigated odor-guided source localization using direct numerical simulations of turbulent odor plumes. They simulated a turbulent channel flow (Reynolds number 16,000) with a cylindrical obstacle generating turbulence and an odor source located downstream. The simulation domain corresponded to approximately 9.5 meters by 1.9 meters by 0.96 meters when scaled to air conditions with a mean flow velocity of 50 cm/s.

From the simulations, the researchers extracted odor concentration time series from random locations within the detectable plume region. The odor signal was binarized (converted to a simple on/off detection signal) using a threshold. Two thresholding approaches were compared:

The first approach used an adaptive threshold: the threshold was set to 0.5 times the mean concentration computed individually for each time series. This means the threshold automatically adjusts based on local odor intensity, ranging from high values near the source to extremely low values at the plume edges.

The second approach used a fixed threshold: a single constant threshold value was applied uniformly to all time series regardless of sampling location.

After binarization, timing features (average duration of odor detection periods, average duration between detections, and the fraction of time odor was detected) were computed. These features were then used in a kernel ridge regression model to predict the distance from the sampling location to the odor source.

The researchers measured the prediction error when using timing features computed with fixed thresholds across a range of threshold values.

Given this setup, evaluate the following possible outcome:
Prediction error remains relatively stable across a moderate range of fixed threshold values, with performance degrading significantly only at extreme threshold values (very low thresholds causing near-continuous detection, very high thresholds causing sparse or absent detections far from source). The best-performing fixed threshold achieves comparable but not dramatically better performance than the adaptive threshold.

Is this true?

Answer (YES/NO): NO